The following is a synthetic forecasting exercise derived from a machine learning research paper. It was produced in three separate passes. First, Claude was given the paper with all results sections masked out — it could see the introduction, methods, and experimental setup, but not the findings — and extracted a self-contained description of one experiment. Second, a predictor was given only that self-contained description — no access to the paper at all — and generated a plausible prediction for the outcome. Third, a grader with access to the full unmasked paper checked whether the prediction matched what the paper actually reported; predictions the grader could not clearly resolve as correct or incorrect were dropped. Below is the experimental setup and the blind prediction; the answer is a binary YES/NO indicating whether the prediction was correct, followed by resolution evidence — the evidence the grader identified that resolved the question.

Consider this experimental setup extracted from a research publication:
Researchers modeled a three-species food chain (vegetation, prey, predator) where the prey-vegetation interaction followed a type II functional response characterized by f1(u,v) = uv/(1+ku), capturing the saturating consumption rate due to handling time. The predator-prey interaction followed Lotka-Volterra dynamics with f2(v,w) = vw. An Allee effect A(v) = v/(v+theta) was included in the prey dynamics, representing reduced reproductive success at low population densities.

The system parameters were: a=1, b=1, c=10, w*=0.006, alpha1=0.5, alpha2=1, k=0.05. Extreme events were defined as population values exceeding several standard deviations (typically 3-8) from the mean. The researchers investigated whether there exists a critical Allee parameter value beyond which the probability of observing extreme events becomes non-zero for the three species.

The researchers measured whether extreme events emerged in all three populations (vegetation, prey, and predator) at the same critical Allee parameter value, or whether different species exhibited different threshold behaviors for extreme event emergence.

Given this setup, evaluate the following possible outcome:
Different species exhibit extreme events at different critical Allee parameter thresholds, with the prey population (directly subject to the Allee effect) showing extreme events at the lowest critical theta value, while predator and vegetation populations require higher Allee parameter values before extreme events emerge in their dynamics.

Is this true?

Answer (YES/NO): NO